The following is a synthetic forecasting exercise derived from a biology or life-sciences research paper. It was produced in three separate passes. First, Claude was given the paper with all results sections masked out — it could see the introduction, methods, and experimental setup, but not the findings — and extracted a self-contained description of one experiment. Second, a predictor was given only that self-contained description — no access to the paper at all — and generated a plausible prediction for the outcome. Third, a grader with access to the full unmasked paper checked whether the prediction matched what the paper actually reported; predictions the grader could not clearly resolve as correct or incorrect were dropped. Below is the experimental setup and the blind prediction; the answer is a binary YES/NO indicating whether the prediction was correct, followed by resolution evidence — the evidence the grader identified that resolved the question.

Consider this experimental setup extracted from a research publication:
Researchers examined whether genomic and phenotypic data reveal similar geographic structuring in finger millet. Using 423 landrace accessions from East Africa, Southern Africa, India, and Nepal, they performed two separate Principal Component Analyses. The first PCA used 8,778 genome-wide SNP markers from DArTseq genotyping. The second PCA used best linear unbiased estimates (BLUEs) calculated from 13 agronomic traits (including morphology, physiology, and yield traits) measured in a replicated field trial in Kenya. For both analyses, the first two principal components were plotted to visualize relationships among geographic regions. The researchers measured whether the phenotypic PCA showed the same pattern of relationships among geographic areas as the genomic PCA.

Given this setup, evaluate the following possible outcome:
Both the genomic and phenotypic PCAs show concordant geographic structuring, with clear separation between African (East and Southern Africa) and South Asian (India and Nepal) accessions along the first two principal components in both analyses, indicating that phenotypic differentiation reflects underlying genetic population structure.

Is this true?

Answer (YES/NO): NO